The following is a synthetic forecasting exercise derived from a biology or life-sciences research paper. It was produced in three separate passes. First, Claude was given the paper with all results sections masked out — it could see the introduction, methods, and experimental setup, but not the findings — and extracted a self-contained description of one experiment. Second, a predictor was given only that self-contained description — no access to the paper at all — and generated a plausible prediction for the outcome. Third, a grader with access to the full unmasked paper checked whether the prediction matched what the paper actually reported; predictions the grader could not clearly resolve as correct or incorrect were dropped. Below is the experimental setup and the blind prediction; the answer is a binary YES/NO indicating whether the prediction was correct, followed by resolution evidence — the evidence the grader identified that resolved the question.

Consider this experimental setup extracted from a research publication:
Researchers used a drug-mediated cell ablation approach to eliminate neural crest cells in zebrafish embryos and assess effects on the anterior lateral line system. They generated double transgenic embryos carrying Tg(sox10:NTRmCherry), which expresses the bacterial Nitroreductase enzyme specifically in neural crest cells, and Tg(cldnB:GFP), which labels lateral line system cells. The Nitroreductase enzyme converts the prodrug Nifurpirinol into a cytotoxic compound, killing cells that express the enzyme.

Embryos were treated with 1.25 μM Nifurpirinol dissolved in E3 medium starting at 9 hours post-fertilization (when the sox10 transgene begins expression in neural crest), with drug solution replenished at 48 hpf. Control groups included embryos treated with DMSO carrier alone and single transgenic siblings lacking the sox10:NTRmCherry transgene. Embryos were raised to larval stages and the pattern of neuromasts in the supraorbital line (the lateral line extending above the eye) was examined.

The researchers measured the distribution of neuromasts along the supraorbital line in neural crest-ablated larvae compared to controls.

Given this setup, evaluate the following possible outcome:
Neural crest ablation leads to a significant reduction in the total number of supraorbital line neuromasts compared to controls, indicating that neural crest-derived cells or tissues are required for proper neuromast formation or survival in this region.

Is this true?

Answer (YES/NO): NO